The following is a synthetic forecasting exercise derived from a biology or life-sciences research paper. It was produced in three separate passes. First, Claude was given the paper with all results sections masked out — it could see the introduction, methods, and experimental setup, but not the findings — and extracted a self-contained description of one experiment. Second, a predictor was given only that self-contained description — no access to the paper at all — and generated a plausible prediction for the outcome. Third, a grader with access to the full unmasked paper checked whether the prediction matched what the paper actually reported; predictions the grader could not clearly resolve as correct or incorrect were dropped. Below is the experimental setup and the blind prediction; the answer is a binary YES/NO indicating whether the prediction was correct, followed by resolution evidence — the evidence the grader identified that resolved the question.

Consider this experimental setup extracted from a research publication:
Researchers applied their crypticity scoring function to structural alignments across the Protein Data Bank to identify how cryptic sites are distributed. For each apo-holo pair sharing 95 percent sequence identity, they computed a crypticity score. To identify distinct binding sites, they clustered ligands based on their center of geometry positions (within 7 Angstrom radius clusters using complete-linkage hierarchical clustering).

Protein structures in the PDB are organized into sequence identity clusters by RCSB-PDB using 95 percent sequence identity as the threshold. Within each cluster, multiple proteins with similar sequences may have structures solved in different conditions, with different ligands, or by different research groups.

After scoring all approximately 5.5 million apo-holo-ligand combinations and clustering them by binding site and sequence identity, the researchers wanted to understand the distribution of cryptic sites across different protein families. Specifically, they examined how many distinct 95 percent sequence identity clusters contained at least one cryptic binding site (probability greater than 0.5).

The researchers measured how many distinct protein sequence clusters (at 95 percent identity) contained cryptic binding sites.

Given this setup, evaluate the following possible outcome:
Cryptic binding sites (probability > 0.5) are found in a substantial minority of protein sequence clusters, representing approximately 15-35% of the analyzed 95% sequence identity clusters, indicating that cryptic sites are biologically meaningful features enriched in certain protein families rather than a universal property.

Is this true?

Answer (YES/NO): YES